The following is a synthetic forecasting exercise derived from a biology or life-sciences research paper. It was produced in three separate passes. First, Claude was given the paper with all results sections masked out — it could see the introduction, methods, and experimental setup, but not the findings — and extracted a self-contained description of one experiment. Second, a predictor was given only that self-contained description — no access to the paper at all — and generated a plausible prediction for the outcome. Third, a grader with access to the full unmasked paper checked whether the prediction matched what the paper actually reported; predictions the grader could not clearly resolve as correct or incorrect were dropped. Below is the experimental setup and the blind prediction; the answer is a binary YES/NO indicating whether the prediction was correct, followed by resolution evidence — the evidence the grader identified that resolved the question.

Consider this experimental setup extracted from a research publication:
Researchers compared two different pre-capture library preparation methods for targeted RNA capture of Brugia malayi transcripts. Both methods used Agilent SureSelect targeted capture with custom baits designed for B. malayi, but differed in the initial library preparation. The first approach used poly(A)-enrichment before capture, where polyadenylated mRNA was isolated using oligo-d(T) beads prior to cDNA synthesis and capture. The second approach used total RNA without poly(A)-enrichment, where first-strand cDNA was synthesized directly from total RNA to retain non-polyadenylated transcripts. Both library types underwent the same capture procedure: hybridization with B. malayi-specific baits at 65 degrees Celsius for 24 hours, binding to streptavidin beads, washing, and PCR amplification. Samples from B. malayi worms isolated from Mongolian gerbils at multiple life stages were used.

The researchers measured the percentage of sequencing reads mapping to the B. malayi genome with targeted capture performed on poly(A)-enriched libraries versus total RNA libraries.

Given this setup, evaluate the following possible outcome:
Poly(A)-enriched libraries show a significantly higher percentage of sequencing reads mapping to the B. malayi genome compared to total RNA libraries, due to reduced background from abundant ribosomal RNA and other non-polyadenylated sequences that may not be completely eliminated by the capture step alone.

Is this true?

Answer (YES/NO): YES